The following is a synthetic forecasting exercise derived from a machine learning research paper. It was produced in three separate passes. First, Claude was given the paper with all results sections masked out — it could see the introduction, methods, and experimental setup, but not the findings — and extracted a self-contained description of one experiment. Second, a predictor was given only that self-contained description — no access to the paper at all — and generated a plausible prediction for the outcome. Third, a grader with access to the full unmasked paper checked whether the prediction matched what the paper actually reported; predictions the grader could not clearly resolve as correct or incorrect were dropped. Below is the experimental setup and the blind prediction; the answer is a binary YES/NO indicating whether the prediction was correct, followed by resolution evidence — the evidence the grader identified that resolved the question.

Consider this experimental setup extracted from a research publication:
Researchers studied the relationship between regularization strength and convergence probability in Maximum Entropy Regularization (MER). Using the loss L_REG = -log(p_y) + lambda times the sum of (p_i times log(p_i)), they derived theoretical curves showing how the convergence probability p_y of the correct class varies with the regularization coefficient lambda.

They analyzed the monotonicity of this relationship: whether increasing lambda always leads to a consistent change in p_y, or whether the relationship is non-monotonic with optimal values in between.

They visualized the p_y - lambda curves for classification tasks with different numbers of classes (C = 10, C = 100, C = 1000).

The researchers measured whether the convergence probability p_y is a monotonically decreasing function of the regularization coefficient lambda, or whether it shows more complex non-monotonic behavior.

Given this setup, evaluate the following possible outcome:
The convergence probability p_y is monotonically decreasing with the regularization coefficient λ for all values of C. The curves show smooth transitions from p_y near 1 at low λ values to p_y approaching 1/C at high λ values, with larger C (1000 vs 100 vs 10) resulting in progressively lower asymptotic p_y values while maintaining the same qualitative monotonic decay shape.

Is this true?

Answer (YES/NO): YES